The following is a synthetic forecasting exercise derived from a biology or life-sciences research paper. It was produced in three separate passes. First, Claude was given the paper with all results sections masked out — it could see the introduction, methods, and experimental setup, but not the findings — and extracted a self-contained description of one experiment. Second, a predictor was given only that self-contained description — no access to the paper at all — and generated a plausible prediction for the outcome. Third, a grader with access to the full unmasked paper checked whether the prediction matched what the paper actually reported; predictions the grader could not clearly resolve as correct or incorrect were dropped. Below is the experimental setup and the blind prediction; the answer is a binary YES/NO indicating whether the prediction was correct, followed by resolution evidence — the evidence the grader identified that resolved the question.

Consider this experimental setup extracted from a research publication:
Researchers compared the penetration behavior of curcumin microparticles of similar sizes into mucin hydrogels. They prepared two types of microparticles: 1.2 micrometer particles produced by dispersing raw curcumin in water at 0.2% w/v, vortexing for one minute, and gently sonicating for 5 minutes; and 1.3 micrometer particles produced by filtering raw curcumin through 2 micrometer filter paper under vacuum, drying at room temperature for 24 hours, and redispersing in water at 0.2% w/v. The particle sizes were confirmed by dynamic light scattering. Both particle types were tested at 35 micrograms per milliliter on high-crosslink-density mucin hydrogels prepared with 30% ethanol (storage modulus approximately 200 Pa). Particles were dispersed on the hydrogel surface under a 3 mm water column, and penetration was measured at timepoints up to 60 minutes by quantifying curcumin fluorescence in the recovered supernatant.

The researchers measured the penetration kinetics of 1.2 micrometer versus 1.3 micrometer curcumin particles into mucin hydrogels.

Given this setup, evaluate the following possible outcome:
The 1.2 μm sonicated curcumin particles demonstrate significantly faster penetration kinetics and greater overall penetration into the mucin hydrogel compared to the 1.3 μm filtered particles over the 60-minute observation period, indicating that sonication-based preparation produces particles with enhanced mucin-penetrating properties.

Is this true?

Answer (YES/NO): NO